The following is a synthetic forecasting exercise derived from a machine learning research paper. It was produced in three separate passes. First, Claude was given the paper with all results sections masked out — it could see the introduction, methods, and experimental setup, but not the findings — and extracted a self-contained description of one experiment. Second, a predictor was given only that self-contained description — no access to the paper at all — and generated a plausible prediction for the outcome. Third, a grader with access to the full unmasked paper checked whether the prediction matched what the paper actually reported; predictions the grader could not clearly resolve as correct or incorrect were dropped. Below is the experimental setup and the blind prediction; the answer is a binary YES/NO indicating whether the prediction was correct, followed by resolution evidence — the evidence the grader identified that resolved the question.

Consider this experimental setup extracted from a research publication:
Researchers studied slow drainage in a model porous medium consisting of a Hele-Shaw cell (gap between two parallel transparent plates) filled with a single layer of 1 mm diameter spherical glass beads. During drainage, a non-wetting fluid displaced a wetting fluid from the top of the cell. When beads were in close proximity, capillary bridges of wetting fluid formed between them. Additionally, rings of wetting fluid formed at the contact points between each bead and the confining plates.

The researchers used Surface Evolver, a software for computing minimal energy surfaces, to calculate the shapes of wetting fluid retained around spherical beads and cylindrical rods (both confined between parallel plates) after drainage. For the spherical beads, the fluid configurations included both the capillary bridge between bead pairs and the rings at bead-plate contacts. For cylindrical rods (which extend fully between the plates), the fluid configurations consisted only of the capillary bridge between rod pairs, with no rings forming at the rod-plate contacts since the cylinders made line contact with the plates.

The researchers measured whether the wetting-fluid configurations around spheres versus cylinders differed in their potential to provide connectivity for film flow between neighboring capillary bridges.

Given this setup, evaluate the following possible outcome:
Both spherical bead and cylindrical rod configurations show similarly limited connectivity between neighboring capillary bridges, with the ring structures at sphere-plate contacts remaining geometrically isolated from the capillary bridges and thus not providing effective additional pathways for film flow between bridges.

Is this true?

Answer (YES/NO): NO